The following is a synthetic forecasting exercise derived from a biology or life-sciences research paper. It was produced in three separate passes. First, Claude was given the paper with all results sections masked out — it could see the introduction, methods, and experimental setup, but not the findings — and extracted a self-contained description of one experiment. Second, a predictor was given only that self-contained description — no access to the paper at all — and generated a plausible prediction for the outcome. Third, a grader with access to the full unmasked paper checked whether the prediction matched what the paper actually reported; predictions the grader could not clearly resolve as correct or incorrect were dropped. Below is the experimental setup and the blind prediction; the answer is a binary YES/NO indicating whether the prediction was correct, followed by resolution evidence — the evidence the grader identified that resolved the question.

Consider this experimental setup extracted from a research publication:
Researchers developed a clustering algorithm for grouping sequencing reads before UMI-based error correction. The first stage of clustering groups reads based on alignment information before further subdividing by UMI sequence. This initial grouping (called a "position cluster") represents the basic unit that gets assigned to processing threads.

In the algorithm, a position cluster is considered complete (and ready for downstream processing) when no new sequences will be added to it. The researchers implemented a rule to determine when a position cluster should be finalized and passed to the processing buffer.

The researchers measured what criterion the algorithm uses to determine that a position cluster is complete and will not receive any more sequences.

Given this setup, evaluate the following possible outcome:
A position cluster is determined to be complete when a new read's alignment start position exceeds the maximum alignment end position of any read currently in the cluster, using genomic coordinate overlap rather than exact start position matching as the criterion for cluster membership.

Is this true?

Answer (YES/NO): NO